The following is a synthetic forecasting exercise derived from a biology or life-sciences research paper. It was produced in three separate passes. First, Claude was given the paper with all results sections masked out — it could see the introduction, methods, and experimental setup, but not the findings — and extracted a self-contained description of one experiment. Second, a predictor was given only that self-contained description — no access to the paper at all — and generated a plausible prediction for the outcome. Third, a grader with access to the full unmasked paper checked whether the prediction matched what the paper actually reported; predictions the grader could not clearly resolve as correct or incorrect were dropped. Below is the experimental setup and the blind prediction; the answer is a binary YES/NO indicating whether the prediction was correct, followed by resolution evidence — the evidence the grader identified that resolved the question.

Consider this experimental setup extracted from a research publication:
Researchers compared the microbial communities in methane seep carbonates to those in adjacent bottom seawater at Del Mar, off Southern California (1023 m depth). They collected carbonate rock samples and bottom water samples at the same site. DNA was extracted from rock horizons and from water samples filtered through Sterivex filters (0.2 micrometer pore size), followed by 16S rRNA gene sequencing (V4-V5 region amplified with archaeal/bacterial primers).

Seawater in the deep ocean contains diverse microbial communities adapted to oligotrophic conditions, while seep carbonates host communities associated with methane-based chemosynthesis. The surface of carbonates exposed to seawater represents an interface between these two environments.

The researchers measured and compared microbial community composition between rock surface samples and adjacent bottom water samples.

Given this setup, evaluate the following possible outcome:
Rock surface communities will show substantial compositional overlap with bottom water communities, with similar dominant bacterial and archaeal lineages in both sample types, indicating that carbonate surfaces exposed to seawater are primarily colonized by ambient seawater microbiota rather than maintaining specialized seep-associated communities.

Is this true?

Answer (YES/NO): NO